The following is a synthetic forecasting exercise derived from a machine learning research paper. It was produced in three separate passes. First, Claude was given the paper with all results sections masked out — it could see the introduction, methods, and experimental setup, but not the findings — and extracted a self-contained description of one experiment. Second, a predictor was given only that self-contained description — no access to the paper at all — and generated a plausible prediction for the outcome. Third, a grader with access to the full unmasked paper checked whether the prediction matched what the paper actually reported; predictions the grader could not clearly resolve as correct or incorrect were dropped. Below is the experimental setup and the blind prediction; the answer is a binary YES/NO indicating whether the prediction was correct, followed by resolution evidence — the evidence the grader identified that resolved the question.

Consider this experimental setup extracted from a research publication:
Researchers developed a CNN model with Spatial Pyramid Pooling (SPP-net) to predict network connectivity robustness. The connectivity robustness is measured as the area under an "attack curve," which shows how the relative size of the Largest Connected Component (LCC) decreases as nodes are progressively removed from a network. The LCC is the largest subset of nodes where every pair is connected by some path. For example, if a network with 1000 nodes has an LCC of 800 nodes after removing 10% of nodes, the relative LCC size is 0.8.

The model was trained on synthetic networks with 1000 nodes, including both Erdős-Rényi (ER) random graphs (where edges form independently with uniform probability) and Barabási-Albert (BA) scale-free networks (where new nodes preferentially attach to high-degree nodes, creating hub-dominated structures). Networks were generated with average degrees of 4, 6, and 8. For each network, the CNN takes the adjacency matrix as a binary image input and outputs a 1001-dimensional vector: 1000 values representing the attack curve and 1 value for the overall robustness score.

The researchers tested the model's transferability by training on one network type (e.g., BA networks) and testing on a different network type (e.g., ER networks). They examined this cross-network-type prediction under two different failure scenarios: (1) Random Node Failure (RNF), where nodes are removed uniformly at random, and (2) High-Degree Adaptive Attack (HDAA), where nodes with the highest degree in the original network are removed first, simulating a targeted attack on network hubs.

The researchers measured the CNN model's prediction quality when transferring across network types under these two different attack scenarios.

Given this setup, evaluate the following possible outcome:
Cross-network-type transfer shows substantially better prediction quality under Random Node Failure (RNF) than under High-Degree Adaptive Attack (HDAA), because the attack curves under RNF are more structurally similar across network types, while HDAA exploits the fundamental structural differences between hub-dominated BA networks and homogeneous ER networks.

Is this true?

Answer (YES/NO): YES